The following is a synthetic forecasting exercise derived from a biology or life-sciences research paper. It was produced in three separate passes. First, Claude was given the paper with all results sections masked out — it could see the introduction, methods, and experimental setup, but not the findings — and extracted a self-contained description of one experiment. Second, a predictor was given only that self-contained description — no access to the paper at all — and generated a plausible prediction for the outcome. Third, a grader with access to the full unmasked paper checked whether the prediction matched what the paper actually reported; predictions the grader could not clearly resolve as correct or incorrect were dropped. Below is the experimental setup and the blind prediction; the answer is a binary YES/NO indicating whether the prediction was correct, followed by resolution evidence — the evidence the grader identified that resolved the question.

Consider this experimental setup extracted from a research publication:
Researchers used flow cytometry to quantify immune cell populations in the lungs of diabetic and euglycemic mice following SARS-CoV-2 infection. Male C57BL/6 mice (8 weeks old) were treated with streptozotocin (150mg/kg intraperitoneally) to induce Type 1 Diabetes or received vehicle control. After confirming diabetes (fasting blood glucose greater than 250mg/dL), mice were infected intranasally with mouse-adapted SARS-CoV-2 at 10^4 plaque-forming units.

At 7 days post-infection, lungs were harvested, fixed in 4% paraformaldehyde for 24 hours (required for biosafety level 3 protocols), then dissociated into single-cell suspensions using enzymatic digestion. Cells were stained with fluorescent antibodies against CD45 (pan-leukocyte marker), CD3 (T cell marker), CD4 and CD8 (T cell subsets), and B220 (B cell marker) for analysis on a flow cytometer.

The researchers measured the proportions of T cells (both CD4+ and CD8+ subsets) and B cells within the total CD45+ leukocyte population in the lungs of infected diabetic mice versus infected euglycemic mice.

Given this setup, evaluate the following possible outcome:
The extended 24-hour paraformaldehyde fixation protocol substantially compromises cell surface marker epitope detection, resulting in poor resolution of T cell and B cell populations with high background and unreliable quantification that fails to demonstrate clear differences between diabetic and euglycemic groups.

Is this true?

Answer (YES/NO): NO